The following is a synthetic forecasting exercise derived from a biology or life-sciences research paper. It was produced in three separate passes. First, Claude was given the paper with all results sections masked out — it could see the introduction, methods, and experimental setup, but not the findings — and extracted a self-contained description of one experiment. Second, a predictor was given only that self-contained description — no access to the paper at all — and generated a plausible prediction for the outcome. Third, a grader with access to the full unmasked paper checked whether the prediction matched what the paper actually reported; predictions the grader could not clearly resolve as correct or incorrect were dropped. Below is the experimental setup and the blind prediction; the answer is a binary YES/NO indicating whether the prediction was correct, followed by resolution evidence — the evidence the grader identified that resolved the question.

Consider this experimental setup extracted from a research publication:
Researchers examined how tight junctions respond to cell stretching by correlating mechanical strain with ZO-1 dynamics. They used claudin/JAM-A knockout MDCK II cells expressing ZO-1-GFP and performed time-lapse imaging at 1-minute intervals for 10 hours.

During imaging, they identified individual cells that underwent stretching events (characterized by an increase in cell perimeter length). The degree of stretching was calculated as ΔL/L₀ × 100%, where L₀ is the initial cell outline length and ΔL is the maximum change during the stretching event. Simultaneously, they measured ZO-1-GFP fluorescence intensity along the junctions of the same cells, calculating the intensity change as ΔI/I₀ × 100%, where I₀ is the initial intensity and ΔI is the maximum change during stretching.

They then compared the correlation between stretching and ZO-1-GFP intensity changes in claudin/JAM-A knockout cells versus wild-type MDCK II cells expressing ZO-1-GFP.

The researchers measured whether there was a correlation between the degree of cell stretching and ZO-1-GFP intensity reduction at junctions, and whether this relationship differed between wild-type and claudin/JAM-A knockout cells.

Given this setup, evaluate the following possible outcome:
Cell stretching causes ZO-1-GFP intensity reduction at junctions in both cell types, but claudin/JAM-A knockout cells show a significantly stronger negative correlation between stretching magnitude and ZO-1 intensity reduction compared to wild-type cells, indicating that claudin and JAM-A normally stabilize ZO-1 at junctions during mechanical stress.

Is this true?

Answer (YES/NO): NO